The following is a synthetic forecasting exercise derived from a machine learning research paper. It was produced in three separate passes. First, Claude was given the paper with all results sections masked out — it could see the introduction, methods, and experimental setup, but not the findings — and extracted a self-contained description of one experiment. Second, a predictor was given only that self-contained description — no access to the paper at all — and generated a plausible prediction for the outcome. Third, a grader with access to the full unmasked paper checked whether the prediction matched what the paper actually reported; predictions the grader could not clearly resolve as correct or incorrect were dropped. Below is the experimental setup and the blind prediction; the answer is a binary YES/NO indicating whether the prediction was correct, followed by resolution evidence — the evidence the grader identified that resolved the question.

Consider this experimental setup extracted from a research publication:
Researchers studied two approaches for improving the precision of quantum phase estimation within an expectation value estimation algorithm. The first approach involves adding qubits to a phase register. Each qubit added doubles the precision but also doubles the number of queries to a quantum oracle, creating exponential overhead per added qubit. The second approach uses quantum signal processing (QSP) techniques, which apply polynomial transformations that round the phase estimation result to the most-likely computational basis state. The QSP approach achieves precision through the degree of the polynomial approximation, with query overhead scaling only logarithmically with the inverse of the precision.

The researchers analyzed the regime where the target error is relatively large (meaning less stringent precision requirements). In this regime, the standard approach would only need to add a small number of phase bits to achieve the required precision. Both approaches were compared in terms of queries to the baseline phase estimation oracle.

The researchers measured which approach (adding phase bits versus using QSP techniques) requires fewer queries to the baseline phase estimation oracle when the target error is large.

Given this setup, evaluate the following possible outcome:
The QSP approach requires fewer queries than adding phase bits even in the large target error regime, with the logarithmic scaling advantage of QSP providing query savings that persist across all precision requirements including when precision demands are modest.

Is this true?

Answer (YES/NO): NO